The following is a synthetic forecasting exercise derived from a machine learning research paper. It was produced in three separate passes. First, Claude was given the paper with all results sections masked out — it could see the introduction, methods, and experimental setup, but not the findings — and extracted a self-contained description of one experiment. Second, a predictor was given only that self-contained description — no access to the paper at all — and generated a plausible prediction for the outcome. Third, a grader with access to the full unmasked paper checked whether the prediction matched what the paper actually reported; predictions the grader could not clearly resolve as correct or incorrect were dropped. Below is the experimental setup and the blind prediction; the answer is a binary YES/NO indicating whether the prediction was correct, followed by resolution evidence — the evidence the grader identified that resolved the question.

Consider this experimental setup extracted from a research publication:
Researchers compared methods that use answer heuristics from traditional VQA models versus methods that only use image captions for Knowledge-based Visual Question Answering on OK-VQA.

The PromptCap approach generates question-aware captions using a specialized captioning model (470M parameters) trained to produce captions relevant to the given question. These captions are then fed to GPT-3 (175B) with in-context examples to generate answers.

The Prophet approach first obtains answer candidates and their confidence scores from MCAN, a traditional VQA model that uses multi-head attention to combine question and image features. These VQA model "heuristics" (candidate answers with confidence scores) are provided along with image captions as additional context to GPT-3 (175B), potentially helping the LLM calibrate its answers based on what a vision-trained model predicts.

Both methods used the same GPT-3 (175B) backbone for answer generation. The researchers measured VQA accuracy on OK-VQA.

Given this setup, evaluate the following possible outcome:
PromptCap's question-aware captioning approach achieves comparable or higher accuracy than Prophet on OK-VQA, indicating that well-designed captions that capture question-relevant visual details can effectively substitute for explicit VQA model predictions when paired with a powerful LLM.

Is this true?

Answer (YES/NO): NO